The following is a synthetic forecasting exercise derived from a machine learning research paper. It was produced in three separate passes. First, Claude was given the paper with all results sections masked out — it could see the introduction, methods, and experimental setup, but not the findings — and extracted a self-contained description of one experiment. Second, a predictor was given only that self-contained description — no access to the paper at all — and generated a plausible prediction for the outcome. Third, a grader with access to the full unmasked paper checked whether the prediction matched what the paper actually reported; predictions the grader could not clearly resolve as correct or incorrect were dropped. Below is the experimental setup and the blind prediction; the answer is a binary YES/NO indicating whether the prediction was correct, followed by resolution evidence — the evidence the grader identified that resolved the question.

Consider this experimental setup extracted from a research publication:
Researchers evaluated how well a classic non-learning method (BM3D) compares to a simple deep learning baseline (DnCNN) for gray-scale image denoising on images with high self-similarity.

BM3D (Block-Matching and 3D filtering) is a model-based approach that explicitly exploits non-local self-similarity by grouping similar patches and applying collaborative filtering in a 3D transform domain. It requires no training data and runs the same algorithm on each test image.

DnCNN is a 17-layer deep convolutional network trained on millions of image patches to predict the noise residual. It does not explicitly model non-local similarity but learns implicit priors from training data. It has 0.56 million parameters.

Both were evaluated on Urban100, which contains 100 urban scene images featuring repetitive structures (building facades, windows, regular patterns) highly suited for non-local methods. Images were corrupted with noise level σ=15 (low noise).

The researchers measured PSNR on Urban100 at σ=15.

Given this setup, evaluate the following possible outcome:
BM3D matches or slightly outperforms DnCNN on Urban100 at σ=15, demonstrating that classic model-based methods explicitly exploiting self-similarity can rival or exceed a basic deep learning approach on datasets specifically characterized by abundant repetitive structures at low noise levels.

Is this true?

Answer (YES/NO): NO